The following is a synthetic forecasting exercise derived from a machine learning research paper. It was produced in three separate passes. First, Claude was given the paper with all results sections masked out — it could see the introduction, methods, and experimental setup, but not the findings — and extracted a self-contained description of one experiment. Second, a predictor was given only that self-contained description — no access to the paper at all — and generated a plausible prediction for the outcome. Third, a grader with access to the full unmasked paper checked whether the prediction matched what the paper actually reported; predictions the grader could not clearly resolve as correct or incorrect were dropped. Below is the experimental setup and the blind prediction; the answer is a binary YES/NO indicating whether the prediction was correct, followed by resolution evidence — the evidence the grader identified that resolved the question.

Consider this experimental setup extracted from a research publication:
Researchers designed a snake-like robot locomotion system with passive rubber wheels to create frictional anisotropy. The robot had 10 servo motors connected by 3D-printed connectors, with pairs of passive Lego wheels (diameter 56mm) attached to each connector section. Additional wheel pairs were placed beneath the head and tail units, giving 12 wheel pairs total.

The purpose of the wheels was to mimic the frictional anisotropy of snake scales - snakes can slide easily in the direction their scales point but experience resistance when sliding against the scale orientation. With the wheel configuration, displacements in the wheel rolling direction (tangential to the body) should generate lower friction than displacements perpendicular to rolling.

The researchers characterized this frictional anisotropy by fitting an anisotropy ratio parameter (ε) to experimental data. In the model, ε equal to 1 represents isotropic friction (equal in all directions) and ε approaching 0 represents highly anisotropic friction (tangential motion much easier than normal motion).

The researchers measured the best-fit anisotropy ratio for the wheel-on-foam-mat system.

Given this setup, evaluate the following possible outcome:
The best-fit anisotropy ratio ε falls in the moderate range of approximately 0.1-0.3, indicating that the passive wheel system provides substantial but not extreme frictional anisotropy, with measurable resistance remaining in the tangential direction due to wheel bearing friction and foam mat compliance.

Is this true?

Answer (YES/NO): YES